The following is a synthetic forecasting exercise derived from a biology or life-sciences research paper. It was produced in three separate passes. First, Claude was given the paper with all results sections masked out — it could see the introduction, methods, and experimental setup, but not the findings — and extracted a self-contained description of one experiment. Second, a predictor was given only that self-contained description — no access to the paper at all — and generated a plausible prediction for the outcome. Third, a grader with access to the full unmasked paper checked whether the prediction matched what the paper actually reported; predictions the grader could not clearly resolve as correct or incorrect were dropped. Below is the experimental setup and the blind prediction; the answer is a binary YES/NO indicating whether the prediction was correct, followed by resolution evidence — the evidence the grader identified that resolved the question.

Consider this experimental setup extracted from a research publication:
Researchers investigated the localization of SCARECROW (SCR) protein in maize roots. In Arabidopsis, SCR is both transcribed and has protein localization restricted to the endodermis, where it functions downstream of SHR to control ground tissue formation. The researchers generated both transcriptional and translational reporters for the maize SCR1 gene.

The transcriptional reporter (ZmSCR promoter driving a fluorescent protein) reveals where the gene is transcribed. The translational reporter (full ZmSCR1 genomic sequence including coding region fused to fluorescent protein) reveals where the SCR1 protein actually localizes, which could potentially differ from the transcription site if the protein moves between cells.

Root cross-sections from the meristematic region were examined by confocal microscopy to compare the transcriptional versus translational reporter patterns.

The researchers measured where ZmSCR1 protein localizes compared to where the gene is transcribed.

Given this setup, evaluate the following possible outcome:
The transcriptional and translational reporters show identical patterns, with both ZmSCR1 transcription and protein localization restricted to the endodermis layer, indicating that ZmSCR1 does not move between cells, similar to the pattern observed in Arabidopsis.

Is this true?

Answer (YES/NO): NO